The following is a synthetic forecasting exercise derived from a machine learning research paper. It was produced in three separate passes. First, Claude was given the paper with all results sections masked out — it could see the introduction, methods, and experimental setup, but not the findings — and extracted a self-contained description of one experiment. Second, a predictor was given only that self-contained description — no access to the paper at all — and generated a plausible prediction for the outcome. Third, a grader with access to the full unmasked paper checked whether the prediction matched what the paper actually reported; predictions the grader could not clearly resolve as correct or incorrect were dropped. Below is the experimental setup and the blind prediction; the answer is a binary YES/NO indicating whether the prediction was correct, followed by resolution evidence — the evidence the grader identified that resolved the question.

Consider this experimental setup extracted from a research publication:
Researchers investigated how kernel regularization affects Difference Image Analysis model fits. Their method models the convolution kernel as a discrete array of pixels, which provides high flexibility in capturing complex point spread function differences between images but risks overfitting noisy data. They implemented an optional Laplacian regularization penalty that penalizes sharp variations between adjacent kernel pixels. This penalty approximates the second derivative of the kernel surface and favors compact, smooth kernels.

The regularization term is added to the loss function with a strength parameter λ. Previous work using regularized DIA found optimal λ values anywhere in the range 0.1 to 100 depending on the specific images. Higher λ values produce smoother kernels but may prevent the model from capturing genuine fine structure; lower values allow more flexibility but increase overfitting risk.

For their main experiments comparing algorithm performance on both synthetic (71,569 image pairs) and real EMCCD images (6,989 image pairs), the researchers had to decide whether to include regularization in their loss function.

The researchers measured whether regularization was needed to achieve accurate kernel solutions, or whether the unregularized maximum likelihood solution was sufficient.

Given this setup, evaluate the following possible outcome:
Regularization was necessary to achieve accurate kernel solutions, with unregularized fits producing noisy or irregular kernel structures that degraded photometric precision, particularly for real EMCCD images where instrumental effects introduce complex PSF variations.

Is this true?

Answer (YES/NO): NO